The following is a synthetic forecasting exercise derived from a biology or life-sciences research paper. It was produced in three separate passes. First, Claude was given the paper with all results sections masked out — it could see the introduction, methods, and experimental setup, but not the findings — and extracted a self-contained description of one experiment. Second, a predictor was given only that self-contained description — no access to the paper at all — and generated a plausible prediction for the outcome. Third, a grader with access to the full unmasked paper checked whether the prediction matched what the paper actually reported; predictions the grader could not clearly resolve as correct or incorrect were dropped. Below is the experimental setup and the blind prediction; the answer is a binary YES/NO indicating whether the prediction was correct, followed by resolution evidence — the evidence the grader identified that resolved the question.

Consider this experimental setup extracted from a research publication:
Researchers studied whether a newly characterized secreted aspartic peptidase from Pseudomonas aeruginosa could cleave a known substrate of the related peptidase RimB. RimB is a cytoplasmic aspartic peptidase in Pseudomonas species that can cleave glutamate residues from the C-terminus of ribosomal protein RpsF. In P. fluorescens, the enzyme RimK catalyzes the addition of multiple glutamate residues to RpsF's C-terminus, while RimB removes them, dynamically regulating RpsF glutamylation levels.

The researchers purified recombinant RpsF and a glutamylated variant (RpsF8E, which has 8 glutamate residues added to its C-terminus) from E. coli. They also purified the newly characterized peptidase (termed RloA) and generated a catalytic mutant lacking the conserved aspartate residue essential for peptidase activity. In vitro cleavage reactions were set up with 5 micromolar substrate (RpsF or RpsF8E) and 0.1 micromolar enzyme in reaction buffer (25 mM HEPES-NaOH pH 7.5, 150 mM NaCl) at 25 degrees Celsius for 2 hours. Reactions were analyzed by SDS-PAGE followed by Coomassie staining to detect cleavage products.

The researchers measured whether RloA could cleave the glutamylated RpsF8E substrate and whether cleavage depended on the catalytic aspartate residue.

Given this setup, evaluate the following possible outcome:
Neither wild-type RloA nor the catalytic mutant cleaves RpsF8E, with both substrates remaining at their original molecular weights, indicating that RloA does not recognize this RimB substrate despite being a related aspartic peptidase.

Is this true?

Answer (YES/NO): NO